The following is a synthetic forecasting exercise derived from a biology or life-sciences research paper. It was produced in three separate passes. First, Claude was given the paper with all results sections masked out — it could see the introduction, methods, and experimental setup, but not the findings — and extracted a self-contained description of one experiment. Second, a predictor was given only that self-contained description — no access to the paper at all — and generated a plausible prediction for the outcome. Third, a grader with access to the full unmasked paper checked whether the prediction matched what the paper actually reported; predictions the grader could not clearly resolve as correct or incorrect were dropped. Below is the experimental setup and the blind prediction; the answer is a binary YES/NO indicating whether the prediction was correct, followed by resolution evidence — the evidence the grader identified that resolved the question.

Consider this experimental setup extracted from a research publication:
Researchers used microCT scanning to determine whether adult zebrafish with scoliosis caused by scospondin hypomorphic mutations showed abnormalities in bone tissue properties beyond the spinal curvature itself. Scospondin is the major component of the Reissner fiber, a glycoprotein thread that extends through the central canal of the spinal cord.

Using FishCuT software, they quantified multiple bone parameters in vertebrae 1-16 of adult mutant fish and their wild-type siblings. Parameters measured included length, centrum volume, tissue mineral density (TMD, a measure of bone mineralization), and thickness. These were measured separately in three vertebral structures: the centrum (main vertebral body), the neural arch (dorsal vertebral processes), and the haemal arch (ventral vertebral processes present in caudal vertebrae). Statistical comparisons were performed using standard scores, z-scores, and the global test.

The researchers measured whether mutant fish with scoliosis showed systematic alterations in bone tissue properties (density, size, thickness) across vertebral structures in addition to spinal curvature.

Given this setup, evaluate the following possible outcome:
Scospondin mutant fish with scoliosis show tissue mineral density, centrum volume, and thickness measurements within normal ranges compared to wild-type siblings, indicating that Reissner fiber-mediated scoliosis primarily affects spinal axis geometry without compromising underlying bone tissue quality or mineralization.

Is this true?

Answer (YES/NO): NO